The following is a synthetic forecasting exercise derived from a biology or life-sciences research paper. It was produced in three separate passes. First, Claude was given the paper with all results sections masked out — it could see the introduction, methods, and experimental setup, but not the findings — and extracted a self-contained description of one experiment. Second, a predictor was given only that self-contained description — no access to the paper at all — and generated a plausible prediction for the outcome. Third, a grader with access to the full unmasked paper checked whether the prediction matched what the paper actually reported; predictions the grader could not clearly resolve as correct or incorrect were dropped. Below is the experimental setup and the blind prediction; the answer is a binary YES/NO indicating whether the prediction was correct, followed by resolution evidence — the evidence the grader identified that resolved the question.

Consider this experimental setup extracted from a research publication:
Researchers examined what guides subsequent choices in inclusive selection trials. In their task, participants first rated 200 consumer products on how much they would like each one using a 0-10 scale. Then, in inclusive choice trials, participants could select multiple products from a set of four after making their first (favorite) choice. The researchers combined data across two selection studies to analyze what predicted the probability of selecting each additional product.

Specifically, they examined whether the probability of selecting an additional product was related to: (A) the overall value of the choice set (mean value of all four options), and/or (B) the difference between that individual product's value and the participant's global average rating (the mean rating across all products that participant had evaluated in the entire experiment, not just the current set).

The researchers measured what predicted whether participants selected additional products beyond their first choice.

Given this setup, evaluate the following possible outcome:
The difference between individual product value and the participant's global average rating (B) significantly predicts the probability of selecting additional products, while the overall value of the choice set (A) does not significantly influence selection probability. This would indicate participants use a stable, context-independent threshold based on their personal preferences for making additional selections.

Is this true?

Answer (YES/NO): NO